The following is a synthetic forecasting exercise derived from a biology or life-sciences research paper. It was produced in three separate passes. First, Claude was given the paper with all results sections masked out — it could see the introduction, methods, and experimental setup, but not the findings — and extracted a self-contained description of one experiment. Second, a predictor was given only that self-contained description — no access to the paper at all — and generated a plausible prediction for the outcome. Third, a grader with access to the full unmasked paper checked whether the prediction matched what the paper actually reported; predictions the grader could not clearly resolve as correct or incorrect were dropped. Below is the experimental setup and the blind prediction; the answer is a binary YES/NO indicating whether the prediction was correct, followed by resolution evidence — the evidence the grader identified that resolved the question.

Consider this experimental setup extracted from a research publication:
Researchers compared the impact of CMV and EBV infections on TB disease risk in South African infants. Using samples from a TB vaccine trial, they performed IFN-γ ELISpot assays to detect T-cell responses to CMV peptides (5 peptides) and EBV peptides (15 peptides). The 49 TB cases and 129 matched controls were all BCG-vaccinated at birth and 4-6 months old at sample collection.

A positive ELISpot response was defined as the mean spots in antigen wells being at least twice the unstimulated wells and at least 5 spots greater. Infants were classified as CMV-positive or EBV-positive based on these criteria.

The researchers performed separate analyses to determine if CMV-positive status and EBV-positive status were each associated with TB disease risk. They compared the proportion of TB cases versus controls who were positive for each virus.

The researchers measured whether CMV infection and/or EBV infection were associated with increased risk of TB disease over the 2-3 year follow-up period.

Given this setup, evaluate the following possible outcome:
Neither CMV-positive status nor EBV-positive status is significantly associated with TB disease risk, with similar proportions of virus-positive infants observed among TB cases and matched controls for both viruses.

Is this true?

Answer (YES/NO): NO